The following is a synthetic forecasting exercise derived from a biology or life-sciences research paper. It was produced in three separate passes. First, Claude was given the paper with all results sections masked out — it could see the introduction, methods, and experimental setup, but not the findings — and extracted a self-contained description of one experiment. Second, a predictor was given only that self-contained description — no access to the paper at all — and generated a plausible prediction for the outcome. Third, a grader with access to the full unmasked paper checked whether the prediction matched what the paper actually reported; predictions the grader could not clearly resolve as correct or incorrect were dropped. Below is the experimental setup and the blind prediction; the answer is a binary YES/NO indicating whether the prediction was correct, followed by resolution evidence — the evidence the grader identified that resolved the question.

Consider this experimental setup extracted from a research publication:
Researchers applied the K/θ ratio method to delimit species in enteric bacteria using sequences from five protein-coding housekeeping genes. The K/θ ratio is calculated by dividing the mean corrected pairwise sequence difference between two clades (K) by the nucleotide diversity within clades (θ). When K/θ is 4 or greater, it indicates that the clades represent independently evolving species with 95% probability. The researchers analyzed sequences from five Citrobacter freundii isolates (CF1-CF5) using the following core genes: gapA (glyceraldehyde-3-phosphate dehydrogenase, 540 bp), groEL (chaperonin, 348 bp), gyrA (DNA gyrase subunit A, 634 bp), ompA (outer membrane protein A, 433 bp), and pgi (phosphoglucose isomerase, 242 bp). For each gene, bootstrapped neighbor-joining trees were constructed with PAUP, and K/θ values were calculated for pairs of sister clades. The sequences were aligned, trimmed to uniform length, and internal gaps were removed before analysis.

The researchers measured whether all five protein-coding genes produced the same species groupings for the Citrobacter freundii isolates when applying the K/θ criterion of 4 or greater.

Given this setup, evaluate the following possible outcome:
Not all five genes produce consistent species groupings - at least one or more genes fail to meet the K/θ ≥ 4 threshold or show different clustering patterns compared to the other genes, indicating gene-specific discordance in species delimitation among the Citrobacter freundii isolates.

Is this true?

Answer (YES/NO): YES